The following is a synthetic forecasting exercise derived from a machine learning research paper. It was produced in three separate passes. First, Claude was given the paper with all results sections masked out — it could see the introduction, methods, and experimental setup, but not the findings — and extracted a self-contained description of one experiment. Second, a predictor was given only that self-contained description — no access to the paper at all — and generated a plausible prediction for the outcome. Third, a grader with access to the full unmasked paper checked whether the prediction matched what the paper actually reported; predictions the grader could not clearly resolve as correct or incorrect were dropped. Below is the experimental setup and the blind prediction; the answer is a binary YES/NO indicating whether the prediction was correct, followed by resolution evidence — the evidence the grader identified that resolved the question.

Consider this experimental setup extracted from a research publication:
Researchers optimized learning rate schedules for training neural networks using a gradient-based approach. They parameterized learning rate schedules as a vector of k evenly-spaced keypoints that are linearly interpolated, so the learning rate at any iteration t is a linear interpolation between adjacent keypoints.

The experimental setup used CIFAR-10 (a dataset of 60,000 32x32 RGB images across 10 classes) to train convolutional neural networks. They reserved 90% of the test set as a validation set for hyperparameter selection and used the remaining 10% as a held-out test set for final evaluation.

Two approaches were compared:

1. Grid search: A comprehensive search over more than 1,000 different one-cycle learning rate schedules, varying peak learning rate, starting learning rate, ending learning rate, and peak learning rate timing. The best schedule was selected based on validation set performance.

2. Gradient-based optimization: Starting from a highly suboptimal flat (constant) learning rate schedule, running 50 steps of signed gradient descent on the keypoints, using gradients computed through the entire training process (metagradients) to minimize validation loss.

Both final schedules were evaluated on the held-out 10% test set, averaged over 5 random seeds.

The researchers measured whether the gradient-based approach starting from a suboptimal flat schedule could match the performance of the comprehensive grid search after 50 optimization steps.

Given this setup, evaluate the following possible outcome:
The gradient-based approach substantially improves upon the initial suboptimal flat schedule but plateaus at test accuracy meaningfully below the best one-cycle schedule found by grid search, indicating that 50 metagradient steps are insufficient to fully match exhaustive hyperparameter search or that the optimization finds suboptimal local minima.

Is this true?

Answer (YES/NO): NO